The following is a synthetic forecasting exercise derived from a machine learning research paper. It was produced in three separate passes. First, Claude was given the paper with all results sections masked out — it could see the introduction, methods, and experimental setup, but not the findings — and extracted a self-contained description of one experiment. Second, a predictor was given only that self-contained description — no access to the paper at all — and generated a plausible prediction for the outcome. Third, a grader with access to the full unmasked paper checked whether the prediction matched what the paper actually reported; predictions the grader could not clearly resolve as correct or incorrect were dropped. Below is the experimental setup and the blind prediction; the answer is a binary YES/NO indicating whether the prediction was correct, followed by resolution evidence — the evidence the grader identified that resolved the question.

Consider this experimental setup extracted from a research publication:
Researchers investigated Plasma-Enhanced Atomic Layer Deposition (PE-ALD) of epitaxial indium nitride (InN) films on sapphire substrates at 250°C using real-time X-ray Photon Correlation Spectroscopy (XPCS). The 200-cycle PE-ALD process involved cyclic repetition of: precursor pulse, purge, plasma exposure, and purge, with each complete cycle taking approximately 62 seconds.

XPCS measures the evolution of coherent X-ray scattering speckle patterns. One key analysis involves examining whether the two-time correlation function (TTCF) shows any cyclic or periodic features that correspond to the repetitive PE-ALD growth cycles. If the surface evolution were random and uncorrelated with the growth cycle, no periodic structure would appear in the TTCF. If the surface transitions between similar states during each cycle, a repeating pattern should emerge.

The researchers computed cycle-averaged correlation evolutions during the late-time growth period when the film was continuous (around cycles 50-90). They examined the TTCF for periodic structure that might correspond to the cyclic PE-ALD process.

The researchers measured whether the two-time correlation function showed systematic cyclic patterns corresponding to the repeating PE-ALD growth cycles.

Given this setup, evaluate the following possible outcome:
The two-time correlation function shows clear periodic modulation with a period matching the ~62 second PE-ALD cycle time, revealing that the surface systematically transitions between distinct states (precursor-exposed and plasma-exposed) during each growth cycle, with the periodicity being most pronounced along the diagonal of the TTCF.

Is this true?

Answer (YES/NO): YES